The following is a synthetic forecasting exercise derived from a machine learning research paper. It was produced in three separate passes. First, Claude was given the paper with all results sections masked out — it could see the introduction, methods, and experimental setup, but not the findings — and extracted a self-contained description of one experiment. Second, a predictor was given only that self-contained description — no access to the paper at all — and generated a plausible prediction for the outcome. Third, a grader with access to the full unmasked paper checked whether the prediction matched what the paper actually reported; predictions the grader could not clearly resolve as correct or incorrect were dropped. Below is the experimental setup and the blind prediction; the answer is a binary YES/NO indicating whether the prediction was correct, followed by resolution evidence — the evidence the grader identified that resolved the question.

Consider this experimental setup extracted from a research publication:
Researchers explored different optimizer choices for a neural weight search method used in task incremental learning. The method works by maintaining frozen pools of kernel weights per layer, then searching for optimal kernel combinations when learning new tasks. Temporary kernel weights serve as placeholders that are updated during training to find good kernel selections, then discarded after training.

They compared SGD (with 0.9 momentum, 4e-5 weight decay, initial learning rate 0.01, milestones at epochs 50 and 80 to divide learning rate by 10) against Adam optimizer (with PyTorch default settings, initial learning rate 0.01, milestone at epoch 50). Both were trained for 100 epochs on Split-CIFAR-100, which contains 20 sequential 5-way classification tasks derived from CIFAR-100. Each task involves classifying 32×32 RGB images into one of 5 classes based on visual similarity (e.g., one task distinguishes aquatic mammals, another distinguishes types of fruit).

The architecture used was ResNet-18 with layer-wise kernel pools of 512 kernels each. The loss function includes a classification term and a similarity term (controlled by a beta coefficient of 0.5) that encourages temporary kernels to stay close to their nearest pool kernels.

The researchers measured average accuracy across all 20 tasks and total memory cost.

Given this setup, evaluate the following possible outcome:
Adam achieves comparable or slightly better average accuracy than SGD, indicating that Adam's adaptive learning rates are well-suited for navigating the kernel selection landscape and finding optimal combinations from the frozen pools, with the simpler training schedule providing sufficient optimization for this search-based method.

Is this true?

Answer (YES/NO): NO